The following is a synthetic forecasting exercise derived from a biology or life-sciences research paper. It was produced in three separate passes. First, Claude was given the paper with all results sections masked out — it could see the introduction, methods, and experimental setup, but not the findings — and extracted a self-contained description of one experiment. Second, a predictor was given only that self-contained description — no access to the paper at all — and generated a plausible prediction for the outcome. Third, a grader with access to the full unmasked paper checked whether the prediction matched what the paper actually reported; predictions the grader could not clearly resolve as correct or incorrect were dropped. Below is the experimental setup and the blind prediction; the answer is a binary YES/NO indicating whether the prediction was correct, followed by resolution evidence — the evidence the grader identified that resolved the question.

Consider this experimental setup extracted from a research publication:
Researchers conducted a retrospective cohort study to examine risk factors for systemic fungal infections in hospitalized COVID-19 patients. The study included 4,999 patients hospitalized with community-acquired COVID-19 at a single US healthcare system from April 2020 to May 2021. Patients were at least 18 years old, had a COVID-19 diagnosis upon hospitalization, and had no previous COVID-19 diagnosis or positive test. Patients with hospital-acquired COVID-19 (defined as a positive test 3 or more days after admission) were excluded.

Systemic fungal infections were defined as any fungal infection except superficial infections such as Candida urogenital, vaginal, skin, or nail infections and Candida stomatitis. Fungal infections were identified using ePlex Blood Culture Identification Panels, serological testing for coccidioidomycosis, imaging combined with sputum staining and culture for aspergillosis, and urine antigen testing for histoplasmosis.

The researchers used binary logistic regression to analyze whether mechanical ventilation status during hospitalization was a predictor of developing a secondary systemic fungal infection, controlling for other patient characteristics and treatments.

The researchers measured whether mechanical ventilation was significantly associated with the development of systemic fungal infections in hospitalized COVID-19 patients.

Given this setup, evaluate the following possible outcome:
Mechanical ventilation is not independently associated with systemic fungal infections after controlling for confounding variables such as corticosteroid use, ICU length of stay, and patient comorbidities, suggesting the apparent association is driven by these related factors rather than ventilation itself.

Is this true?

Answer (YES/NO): NO